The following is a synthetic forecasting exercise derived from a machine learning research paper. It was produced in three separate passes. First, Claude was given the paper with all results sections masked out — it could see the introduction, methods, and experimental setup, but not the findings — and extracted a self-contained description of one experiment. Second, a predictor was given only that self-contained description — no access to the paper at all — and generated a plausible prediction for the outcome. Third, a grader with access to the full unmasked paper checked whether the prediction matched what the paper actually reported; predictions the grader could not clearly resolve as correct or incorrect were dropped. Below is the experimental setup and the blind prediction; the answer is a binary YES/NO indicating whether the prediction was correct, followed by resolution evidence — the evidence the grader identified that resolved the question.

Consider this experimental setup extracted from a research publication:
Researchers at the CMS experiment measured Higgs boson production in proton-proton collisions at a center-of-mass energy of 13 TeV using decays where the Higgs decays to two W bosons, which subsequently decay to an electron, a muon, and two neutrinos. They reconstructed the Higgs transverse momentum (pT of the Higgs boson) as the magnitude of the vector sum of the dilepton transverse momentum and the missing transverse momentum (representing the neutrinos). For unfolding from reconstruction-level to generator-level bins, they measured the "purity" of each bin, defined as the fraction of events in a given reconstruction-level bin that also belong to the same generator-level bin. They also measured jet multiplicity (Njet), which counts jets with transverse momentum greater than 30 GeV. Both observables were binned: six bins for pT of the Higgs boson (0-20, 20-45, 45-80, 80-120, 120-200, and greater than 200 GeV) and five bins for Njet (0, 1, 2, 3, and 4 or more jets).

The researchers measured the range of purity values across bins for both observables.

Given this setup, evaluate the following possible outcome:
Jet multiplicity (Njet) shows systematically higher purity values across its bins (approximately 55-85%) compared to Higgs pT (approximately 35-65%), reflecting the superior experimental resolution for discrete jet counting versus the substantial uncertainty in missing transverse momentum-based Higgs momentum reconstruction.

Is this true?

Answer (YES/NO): NO